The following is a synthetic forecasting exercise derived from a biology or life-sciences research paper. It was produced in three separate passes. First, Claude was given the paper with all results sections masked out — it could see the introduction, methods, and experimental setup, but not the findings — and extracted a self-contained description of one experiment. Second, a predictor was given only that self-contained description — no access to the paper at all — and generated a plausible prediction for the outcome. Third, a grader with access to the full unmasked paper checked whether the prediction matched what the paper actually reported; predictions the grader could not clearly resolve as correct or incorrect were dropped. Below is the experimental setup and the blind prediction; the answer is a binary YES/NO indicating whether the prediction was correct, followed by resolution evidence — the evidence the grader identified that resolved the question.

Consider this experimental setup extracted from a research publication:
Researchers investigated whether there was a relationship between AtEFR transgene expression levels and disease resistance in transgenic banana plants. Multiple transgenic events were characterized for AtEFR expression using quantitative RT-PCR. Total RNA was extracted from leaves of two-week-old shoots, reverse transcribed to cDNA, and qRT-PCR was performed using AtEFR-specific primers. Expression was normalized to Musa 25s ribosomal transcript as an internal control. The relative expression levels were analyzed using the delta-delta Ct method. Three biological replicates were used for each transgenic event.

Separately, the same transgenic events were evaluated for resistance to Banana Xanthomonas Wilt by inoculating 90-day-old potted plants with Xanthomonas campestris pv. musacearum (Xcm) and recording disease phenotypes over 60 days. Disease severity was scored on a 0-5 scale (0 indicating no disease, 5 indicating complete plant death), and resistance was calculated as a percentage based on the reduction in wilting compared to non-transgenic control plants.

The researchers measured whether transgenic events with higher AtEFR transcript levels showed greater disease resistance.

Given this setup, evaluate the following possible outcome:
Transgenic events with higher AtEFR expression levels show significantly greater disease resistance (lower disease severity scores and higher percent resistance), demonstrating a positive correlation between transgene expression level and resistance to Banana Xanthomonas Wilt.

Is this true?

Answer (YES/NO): YES